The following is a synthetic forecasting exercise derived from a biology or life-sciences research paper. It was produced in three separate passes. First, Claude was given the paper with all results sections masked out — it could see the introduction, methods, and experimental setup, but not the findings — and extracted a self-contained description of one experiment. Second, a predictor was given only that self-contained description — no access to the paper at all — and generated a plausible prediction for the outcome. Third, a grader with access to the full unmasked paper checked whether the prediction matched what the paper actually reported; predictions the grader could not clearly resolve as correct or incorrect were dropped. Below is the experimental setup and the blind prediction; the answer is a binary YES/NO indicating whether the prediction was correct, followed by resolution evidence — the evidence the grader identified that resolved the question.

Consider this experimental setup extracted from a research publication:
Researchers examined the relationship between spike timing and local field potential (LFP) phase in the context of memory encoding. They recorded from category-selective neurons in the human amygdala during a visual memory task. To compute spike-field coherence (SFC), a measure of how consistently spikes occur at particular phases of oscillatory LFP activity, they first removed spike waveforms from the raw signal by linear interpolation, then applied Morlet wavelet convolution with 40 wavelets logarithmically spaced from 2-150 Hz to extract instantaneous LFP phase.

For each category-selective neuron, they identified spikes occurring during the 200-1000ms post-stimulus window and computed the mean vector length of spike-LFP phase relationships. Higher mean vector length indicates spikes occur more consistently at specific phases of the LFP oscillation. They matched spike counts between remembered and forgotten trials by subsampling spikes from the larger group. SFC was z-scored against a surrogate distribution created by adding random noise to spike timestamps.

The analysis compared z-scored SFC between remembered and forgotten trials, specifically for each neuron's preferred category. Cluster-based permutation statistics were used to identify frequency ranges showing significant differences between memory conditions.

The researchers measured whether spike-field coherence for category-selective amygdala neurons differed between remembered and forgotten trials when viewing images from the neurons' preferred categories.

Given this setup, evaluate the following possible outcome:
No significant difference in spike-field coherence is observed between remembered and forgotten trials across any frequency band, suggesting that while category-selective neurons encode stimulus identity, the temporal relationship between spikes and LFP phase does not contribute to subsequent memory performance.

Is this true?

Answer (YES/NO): NO